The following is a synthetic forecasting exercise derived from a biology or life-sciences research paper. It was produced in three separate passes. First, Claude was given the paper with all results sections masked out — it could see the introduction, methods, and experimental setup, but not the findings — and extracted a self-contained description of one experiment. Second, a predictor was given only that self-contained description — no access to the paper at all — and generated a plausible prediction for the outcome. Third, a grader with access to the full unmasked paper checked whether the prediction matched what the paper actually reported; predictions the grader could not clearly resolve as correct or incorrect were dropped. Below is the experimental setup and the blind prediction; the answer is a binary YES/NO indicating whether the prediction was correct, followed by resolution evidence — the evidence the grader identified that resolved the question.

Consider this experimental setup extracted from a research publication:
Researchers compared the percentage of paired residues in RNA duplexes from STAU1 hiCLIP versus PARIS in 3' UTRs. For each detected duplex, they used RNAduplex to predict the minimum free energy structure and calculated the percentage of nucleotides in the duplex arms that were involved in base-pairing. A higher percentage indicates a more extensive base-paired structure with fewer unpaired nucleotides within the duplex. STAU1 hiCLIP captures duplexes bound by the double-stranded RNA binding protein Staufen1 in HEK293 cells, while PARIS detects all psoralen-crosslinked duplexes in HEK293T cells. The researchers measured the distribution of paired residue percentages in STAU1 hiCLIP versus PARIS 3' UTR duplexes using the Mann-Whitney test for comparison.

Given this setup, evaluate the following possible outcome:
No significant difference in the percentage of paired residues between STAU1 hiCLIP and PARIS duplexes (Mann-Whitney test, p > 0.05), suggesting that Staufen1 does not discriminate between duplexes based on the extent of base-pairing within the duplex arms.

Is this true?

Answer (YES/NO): NO